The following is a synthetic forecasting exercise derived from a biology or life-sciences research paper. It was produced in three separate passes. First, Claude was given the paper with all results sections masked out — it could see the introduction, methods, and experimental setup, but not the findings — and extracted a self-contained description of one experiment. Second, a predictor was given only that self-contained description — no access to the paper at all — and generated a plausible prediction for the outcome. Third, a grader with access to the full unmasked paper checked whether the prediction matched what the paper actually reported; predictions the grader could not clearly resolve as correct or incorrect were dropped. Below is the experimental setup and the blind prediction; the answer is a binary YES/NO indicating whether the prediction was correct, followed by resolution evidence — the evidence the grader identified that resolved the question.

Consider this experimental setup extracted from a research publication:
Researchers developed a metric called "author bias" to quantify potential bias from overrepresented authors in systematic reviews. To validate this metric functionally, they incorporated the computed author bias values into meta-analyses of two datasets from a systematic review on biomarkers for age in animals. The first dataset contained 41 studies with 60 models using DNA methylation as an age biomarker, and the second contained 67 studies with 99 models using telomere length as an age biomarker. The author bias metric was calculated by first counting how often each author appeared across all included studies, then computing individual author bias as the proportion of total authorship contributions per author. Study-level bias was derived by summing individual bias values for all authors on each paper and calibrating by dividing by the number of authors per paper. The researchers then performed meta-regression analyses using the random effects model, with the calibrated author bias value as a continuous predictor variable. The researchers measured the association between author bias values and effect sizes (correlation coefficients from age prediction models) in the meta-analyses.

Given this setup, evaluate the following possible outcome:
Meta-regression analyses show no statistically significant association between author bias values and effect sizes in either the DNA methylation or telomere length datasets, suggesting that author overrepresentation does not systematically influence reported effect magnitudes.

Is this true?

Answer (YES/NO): NO